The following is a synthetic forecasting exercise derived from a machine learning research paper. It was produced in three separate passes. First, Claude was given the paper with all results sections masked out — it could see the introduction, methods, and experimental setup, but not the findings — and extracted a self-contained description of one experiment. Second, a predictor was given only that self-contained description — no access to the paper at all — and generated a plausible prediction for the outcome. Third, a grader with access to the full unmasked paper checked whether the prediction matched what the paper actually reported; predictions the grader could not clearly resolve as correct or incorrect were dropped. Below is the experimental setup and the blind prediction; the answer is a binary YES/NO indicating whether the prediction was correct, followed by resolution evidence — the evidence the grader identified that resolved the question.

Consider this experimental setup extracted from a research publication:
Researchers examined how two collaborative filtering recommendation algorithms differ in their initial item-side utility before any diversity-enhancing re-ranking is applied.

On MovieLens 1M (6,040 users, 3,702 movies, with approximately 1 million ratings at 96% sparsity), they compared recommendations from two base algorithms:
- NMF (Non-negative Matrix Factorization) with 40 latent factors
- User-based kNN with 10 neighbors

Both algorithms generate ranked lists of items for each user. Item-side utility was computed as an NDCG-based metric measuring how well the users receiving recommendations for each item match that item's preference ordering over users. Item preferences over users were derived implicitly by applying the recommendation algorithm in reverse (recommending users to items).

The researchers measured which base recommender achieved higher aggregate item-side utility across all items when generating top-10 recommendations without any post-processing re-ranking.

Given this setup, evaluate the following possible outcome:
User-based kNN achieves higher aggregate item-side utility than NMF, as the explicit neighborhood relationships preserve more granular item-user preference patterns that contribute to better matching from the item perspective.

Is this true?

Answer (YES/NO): YES